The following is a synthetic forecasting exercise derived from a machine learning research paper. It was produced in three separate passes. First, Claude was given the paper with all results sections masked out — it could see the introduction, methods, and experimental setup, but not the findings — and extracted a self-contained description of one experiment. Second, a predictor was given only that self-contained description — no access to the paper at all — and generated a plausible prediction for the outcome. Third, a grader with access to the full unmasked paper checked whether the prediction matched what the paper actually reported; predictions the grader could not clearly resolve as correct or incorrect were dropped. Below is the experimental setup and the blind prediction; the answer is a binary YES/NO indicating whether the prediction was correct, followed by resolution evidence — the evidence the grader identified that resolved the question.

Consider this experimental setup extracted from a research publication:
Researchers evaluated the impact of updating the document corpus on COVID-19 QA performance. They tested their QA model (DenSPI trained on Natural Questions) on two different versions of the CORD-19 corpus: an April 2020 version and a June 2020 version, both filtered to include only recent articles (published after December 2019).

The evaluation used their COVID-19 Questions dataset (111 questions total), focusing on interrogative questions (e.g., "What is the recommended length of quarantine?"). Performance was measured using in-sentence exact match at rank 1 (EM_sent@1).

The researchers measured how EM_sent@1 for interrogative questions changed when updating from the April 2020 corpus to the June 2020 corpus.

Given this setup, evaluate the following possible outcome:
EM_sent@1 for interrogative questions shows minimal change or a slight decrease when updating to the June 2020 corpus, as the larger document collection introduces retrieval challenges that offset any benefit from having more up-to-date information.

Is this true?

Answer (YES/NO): NO